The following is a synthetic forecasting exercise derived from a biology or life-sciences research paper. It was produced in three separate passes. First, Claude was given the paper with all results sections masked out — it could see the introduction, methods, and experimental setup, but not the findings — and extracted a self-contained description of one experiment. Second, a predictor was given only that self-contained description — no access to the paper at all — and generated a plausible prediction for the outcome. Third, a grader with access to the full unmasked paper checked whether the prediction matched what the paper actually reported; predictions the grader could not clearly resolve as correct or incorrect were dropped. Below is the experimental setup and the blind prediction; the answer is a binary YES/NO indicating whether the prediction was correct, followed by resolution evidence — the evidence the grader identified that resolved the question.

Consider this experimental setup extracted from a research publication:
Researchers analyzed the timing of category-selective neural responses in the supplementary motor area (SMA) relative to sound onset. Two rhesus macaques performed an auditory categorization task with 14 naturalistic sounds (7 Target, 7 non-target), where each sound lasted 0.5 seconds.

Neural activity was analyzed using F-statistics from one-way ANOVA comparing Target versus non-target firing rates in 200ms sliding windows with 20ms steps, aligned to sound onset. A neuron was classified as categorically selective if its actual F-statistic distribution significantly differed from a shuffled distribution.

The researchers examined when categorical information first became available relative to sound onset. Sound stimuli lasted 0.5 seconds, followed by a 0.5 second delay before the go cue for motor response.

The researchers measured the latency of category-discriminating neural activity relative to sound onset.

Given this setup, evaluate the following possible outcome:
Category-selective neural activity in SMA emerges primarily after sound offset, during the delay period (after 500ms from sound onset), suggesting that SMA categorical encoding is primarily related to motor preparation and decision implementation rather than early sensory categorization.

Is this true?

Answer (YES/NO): NO